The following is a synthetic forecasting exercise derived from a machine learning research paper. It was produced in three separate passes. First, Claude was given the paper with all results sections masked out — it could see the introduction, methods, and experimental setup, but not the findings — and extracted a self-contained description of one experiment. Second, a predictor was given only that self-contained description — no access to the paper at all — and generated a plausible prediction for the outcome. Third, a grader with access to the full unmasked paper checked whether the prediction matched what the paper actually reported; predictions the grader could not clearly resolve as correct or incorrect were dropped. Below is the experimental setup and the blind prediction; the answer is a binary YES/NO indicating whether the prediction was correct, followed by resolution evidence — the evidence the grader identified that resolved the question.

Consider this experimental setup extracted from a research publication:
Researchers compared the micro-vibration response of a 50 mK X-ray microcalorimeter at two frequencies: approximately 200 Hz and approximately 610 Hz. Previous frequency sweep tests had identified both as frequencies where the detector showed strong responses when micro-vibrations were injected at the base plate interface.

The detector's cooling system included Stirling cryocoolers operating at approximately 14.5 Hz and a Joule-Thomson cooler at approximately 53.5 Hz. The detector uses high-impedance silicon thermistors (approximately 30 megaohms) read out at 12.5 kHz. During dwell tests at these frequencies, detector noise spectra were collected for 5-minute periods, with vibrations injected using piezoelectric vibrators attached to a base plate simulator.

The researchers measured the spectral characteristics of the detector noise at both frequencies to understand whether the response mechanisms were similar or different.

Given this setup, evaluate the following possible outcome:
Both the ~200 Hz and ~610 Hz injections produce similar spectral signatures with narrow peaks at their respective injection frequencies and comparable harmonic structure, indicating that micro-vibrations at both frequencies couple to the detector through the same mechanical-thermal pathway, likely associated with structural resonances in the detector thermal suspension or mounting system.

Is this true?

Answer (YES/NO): NO